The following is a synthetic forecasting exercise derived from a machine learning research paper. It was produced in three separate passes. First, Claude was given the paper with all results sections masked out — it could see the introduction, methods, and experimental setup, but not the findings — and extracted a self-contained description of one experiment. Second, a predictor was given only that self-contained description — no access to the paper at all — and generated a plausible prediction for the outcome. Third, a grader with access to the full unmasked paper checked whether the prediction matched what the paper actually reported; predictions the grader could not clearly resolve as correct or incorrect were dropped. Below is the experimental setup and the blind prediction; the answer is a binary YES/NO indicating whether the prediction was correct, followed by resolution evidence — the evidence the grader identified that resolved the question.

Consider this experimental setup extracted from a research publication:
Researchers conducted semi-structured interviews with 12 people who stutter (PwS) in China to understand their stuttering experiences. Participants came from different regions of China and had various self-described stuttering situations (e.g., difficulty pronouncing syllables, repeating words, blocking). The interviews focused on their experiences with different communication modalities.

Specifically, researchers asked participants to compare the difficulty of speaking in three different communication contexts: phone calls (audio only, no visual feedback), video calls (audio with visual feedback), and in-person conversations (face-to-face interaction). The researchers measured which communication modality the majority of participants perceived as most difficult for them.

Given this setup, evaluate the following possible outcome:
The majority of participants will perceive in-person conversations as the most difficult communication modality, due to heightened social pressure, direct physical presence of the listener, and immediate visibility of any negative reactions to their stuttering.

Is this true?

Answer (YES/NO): YES